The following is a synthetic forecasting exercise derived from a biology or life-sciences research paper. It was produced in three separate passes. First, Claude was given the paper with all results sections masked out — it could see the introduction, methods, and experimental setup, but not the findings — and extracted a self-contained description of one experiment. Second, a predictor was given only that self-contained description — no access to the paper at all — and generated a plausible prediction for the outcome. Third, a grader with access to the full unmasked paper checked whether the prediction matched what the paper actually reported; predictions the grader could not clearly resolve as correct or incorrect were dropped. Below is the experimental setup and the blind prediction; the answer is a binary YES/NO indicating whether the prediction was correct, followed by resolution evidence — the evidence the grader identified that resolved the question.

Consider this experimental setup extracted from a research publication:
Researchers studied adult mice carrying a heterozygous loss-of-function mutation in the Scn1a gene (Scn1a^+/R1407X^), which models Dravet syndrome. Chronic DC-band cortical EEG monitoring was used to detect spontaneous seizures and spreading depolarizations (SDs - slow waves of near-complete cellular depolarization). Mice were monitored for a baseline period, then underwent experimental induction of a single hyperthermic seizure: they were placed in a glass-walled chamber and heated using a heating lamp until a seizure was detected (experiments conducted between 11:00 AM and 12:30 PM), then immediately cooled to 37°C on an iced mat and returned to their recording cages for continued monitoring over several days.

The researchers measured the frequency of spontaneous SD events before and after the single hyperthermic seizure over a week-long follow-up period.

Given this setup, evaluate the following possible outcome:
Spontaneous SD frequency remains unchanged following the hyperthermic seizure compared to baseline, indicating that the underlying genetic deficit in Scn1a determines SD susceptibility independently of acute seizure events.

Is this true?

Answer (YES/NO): NO